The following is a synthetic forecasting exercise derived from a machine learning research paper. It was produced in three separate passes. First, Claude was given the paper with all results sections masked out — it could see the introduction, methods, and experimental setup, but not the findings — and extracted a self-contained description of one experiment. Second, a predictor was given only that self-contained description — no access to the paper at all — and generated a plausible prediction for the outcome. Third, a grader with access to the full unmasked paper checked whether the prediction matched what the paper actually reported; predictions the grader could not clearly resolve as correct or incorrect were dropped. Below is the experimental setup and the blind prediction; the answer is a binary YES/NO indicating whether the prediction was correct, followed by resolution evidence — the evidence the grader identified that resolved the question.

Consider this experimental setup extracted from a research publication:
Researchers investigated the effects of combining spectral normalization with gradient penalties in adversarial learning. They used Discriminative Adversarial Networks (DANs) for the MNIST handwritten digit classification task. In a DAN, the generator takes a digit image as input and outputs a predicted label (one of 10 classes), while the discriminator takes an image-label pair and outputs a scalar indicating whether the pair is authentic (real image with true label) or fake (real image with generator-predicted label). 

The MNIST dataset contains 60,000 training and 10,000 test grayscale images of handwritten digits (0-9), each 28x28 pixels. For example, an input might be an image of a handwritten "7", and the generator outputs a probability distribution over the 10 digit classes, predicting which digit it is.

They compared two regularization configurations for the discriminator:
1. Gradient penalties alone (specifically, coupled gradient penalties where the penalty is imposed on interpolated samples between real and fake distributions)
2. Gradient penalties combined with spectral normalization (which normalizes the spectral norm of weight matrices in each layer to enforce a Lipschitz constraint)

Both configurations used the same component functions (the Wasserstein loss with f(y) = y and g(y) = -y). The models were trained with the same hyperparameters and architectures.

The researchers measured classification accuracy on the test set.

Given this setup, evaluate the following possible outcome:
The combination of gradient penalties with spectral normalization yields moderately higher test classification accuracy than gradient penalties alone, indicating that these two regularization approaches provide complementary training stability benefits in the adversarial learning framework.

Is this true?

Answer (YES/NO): NO